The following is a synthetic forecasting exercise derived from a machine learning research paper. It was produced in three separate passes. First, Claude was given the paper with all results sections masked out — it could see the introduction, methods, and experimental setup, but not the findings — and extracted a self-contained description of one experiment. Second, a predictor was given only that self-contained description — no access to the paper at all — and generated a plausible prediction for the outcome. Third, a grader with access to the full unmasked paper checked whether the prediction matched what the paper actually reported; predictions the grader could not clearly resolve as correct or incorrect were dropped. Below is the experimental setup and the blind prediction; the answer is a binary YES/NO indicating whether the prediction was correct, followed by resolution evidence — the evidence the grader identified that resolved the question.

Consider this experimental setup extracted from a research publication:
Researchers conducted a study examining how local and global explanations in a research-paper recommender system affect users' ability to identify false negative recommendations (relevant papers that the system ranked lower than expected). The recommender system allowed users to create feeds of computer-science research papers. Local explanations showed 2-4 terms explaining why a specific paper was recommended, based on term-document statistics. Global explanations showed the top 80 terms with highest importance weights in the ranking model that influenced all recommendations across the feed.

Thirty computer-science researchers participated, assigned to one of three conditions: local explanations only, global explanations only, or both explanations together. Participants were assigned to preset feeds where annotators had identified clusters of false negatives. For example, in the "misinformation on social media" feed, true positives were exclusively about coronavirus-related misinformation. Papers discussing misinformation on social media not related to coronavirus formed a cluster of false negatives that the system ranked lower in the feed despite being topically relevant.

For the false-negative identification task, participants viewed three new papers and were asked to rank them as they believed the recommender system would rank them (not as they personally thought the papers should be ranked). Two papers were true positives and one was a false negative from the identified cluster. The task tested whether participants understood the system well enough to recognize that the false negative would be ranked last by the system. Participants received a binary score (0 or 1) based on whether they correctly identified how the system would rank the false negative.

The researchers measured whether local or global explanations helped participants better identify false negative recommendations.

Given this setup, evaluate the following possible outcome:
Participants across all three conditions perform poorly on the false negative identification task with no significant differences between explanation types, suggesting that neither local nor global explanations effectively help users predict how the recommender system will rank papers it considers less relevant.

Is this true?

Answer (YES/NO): NO